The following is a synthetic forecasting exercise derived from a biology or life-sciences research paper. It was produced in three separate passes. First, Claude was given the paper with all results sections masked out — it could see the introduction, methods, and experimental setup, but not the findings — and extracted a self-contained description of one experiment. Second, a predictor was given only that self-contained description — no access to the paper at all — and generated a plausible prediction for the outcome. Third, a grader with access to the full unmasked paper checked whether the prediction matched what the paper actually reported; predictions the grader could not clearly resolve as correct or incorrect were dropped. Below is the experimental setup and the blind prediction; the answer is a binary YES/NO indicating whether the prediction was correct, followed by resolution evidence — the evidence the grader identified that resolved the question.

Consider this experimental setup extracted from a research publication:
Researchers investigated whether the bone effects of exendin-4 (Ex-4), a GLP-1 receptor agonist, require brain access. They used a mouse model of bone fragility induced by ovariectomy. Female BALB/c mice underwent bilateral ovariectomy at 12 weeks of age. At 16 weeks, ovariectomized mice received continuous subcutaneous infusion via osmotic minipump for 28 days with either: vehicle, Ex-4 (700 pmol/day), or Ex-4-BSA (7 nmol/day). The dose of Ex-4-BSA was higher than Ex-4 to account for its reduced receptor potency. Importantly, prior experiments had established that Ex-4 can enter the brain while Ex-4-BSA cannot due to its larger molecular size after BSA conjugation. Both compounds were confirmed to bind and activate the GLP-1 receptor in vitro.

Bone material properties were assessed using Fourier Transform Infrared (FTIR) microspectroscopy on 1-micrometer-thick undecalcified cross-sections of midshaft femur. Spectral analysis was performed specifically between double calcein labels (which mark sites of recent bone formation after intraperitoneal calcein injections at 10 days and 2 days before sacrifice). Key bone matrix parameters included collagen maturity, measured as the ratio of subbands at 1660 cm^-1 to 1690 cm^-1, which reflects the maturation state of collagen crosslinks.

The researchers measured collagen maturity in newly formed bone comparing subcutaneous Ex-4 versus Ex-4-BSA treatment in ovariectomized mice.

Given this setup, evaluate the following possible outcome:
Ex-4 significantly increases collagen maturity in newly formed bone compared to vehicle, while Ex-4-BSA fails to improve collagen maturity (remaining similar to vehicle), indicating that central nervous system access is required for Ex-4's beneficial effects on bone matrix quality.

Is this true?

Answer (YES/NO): YES